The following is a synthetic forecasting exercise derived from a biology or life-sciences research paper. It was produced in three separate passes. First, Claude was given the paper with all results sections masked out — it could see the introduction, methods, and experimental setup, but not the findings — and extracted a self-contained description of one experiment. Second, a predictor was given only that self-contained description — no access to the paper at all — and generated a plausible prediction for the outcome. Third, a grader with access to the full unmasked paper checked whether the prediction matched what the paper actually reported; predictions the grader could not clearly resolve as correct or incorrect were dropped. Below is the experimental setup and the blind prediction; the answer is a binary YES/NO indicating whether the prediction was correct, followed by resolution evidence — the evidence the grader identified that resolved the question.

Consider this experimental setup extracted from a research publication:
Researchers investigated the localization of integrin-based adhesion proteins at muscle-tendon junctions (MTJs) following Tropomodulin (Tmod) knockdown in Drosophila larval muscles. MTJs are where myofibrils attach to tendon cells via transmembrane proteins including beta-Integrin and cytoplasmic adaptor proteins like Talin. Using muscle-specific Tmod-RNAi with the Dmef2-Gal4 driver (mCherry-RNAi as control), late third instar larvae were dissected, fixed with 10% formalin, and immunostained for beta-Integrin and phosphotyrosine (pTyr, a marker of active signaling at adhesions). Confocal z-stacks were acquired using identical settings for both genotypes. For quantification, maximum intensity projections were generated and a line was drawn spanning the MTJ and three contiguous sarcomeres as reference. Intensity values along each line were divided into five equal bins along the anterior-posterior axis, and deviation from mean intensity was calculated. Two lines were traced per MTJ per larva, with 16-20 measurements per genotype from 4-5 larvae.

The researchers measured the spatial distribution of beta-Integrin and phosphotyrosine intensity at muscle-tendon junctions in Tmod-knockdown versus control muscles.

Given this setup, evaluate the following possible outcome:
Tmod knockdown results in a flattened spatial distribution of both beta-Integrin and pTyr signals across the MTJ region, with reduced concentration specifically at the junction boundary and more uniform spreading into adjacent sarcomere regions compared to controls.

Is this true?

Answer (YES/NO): NO